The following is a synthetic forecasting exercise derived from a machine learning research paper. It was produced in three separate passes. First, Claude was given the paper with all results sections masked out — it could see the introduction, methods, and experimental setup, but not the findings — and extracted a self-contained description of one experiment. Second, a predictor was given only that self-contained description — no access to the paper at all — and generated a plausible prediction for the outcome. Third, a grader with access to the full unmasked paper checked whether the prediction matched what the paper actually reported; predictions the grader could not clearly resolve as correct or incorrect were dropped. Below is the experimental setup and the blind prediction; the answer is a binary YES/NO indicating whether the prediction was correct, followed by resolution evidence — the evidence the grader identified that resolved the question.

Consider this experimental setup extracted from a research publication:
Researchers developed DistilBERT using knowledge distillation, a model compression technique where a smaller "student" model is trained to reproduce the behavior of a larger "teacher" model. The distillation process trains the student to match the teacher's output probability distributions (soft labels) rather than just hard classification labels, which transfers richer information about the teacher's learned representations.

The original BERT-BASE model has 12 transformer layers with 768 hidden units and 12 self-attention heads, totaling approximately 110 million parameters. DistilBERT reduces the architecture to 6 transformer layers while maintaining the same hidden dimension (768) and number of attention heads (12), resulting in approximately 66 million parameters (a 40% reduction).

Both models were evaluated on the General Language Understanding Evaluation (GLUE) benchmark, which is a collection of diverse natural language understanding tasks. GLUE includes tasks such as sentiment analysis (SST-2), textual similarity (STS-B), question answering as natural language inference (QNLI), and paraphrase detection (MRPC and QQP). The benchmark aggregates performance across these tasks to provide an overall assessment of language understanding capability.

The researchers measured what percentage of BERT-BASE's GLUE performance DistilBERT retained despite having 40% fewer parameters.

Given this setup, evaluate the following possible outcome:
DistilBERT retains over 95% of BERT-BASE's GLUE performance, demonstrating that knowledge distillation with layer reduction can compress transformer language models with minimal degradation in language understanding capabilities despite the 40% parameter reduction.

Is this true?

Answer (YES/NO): YES